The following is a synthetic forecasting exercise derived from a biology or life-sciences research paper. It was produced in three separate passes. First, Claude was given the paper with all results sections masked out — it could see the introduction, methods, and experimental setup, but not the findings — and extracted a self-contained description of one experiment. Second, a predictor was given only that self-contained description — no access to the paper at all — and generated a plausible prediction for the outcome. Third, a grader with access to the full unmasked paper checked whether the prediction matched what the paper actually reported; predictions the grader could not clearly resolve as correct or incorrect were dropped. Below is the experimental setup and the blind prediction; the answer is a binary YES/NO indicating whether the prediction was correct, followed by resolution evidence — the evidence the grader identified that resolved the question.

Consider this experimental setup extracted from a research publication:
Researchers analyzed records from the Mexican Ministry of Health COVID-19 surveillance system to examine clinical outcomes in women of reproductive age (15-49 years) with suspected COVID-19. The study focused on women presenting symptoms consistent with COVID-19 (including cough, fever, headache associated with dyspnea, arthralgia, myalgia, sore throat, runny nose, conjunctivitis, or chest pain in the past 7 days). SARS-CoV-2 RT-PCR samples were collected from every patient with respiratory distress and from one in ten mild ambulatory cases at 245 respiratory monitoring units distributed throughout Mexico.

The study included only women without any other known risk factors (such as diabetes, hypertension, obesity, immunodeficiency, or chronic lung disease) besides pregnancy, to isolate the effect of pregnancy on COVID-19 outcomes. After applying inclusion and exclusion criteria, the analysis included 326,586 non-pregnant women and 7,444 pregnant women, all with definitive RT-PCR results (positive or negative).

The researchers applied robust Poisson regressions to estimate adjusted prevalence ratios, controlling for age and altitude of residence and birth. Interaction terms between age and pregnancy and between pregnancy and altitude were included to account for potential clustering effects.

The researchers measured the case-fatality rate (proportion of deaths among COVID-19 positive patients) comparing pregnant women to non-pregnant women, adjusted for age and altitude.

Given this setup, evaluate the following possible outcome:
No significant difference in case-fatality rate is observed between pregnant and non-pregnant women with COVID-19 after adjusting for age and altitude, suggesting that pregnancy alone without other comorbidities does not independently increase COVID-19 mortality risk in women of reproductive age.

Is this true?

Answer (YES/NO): YES